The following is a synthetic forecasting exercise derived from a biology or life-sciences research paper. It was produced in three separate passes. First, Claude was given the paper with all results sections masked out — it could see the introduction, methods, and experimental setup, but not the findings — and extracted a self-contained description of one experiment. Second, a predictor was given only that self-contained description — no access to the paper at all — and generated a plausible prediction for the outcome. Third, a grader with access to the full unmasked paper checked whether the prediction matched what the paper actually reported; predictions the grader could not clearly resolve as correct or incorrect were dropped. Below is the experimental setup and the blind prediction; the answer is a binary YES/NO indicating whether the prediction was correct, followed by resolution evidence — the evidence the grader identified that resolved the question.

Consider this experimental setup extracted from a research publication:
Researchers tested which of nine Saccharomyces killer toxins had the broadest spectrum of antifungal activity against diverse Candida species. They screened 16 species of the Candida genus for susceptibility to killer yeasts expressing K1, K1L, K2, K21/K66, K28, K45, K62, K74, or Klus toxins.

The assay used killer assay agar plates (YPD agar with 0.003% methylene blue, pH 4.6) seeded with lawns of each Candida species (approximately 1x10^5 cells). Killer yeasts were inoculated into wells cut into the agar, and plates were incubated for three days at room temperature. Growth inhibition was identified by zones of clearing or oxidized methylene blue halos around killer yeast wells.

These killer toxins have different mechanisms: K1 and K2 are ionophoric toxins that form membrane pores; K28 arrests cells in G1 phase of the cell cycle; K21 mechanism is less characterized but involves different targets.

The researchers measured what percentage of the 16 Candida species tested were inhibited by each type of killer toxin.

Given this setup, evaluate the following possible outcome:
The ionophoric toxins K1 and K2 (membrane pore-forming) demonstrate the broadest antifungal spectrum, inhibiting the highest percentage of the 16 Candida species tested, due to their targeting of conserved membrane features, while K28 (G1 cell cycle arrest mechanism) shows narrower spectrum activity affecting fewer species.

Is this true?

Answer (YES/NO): NO